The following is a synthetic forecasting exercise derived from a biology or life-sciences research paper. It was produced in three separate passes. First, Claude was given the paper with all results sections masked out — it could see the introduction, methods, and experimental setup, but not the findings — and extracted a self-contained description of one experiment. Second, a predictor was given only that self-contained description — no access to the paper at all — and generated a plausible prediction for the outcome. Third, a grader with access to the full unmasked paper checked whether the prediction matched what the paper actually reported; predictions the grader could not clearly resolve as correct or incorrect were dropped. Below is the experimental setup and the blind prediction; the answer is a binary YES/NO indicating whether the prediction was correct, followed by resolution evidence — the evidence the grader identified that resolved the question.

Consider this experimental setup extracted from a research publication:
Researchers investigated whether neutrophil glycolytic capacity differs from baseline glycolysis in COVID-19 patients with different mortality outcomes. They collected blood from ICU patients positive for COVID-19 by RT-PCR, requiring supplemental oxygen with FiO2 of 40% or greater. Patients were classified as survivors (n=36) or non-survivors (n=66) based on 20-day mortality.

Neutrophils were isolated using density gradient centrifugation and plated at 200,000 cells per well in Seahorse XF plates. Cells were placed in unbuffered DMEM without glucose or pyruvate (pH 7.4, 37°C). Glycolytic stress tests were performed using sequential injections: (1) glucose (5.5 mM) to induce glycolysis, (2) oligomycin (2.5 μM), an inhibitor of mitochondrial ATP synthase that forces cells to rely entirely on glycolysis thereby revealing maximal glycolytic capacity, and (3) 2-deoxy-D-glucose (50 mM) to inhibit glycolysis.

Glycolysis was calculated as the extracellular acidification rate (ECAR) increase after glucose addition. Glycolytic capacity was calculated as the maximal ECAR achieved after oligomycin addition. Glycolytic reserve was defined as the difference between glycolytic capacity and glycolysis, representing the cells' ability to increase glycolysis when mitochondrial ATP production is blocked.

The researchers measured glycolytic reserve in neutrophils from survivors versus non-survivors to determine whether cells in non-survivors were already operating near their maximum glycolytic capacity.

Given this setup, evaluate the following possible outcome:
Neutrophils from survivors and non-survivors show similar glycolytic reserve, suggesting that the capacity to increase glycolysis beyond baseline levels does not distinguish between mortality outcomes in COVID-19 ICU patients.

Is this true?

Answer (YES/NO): YES